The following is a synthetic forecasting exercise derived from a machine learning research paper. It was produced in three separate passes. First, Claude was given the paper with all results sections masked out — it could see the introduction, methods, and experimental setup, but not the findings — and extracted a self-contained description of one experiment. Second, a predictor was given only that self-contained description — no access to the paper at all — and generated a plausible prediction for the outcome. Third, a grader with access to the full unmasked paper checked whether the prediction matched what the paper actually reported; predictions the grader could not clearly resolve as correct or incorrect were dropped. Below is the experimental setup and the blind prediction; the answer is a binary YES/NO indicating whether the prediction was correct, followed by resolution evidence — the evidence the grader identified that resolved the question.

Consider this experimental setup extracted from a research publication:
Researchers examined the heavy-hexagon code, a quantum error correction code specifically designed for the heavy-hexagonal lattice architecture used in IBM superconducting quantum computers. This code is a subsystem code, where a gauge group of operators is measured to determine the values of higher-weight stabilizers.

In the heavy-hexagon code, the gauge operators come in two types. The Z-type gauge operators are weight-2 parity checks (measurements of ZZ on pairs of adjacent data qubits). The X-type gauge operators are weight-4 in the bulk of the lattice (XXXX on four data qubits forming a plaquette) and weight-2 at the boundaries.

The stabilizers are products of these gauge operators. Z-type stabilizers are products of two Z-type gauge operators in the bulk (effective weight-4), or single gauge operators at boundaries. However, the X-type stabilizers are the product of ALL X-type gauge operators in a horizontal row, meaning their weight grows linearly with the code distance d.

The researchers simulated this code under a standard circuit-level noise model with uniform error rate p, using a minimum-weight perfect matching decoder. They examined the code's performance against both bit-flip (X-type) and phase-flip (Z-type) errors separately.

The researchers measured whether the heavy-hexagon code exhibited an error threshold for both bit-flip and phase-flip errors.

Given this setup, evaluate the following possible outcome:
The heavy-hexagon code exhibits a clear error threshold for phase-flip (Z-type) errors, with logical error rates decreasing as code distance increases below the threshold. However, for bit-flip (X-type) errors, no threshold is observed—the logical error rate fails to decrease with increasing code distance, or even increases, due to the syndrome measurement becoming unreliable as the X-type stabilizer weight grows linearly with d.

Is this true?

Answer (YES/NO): YES